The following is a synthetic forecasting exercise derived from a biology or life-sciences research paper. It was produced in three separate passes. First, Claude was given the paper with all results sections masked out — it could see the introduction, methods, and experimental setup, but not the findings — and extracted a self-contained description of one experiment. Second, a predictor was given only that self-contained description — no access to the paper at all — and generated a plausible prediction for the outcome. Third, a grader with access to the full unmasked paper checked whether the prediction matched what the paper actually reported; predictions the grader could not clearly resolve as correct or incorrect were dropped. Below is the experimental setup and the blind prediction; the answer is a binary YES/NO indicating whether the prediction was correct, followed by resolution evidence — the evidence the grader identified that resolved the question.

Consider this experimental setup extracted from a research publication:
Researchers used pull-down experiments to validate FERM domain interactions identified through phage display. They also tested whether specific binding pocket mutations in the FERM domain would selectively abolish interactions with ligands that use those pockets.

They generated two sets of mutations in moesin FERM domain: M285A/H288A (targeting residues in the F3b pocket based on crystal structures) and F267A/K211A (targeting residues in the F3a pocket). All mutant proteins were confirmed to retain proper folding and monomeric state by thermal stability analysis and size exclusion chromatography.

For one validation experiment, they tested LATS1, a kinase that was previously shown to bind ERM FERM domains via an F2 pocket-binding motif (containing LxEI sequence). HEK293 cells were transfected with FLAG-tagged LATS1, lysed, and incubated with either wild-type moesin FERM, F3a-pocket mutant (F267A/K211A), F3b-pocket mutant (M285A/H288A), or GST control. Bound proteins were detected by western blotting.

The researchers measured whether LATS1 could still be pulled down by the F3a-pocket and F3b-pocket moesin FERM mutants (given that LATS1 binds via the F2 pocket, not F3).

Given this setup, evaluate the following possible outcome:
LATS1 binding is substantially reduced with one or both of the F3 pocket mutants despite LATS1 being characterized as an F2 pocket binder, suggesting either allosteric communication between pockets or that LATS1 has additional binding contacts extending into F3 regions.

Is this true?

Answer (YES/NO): NO